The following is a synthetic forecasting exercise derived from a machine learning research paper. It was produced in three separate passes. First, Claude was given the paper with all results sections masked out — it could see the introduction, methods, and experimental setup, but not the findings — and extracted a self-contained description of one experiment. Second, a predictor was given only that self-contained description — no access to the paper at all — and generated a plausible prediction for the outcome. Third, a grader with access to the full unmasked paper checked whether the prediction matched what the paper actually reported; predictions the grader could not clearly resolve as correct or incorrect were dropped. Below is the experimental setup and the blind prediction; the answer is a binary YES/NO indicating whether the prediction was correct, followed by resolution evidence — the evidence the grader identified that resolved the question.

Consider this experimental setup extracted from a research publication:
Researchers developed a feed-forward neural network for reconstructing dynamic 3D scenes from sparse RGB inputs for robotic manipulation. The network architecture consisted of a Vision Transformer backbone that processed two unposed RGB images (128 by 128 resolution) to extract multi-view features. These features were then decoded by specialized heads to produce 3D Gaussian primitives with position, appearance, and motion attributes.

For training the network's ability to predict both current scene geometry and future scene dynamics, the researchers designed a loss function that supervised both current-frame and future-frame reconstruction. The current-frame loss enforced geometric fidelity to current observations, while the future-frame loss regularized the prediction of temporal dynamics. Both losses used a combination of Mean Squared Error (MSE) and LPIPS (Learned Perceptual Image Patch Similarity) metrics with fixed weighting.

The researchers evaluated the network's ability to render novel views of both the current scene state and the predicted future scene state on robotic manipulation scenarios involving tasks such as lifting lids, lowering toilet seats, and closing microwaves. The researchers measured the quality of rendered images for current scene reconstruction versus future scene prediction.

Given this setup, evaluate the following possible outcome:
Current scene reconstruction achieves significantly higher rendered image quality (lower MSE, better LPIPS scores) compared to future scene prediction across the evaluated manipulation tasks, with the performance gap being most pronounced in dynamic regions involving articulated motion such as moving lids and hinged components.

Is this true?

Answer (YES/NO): NO